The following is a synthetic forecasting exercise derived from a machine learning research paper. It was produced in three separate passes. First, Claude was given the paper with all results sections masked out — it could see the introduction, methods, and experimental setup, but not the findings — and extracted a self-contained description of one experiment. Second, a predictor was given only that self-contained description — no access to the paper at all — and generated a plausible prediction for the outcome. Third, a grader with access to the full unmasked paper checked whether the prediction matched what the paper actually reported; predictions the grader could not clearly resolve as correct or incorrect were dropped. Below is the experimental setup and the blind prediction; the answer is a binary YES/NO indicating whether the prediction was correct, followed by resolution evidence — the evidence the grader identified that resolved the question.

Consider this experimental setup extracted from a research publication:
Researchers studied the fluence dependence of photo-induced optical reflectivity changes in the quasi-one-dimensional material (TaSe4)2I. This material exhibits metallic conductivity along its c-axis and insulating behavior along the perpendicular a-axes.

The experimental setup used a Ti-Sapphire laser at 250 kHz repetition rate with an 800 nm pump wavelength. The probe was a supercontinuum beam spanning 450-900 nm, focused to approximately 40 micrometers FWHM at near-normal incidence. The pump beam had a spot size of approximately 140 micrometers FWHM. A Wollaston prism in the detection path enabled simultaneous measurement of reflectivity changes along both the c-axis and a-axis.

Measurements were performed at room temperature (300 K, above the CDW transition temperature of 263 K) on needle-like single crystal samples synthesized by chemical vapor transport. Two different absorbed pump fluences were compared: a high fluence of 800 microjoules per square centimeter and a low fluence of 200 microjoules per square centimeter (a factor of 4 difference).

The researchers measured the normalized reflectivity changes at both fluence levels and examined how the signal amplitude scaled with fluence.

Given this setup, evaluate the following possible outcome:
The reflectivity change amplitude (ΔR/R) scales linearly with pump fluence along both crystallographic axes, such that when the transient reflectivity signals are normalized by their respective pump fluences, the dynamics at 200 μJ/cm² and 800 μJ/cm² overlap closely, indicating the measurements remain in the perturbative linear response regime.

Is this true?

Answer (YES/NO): NO